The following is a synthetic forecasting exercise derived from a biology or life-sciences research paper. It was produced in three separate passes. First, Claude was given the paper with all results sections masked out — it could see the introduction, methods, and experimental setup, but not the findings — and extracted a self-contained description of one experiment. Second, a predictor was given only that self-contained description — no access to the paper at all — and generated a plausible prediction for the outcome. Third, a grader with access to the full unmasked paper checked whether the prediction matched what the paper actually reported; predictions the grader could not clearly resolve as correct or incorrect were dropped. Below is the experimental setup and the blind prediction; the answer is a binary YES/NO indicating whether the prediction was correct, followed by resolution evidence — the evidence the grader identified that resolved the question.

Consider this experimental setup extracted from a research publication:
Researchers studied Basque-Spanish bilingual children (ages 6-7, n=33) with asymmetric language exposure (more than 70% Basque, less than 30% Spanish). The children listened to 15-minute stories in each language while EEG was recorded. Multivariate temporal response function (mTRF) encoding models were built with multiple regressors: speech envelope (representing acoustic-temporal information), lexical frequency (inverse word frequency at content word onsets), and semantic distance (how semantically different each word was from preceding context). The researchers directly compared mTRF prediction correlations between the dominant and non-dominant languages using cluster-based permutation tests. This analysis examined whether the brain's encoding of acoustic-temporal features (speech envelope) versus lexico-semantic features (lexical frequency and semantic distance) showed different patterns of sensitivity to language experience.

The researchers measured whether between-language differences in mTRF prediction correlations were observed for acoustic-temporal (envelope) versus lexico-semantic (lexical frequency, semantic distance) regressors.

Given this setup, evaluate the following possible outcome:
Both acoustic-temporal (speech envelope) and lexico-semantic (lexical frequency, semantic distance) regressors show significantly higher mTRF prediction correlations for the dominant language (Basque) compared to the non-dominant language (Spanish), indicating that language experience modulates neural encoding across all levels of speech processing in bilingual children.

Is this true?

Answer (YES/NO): NO